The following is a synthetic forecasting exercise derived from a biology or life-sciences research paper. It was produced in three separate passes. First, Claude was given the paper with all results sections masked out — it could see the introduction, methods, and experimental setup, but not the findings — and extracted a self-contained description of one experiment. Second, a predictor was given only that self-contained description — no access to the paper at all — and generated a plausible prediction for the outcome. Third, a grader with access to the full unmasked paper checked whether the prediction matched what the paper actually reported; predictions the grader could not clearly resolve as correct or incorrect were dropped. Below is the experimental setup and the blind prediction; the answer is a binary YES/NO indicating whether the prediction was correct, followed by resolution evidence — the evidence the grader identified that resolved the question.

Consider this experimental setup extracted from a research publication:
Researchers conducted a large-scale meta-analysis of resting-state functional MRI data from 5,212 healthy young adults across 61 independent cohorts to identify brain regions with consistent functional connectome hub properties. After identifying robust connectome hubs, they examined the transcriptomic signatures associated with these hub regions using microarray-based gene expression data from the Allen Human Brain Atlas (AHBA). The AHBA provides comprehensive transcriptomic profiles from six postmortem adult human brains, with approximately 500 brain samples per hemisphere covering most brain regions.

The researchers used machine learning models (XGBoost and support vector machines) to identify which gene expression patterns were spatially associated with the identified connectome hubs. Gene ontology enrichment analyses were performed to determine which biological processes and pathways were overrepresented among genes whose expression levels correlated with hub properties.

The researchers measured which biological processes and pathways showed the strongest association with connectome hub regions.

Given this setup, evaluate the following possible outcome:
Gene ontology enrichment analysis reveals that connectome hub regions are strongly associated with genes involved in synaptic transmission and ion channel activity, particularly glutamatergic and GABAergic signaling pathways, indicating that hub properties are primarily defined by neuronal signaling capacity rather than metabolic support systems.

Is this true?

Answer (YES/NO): NO